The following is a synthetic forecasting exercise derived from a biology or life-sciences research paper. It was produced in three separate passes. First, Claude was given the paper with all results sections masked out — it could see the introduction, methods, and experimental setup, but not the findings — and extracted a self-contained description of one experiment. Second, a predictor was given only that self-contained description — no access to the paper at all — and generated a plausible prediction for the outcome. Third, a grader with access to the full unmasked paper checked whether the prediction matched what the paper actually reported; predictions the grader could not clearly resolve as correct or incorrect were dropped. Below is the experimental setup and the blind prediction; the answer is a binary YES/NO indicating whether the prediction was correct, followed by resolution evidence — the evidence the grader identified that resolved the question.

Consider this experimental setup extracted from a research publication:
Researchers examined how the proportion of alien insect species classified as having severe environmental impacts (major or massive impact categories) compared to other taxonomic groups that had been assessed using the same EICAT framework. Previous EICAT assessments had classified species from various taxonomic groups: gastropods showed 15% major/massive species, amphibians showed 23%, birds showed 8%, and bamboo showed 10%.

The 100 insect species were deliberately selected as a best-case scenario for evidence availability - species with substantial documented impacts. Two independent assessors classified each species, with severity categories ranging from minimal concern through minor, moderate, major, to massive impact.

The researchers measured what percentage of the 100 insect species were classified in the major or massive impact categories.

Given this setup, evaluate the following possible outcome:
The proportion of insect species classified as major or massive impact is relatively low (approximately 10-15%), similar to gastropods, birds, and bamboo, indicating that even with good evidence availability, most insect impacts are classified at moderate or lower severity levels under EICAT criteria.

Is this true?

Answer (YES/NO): NO